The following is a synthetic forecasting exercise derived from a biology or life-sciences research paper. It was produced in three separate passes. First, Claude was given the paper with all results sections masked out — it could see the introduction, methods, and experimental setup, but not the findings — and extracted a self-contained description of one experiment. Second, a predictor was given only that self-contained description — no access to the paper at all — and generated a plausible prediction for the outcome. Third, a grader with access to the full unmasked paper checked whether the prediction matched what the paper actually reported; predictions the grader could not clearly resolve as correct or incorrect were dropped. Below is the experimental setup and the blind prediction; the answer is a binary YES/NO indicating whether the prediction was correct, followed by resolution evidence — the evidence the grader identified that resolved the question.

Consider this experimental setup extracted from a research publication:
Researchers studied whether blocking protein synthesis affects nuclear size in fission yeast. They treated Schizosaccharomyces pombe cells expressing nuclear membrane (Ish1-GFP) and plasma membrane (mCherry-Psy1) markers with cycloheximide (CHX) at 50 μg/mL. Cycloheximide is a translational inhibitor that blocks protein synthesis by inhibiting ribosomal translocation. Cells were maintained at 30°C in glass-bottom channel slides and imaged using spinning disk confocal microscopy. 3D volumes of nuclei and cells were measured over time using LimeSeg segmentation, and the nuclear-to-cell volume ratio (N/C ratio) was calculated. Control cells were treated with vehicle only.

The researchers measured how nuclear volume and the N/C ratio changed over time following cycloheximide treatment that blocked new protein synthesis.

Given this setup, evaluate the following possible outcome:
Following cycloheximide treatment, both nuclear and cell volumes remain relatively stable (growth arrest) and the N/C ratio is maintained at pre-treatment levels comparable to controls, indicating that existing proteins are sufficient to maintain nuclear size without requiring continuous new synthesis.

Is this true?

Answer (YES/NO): NO